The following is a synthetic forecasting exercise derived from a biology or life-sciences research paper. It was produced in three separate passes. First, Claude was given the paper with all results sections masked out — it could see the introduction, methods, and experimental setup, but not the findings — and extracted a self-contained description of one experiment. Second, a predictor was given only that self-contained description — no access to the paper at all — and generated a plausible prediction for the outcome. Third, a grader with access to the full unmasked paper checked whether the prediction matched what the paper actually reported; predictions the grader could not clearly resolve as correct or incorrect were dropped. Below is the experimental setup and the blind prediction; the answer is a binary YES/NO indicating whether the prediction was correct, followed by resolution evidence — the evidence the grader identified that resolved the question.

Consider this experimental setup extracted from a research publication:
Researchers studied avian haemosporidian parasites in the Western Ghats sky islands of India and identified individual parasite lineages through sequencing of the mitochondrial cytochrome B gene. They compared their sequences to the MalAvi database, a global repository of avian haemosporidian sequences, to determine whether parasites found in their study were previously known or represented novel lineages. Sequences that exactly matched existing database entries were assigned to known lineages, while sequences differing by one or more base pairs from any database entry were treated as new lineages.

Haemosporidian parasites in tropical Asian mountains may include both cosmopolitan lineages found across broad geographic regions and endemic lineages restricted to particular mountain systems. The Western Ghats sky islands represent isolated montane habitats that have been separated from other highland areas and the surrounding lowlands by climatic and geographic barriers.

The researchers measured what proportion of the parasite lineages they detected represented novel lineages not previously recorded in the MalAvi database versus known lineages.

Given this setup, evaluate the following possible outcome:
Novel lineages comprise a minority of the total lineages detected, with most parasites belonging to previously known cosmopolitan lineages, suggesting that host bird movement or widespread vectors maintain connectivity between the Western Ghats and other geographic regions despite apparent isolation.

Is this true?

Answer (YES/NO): YES